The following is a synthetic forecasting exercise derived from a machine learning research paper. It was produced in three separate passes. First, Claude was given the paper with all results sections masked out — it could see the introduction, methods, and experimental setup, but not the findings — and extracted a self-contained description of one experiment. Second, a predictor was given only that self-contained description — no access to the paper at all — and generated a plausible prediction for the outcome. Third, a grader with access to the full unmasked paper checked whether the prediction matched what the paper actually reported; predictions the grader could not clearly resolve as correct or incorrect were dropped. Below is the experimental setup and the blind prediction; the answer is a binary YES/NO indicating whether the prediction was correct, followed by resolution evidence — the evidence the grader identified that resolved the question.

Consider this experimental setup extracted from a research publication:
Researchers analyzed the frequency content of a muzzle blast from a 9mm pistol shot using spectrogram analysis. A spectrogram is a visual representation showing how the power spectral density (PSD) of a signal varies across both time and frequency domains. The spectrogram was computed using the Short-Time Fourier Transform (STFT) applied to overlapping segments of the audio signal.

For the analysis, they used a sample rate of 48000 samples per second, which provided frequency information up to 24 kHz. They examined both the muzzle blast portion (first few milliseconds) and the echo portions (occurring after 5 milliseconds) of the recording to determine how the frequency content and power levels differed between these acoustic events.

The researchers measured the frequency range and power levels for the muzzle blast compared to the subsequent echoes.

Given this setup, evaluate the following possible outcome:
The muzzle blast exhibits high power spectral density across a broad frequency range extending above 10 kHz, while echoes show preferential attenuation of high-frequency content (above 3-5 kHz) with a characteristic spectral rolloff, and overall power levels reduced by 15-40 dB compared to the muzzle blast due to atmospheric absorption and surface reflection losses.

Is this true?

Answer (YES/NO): NO